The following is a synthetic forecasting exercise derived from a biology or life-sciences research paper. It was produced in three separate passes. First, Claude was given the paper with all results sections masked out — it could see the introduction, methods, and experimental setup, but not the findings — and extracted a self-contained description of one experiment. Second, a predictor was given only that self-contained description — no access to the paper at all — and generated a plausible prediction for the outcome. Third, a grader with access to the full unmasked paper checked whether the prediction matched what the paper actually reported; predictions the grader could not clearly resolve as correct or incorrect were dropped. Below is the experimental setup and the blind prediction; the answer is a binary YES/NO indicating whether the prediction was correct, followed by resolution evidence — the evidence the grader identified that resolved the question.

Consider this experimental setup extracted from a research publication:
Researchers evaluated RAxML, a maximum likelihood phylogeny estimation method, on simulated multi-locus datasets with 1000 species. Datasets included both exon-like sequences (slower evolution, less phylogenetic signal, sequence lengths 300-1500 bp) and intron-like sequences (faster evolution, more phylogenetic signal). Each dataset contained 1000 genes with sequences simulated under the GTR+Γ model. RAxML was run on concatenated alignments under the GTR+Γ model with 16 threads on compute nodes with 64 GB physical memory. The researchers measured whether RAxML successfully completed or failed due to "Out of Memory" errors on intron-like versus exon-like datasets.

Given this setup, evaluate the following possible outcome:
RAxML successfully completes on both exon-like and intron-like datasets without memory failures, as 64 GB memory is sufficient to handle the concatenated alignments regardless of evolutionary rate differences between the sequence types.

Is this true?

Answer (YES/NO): NO